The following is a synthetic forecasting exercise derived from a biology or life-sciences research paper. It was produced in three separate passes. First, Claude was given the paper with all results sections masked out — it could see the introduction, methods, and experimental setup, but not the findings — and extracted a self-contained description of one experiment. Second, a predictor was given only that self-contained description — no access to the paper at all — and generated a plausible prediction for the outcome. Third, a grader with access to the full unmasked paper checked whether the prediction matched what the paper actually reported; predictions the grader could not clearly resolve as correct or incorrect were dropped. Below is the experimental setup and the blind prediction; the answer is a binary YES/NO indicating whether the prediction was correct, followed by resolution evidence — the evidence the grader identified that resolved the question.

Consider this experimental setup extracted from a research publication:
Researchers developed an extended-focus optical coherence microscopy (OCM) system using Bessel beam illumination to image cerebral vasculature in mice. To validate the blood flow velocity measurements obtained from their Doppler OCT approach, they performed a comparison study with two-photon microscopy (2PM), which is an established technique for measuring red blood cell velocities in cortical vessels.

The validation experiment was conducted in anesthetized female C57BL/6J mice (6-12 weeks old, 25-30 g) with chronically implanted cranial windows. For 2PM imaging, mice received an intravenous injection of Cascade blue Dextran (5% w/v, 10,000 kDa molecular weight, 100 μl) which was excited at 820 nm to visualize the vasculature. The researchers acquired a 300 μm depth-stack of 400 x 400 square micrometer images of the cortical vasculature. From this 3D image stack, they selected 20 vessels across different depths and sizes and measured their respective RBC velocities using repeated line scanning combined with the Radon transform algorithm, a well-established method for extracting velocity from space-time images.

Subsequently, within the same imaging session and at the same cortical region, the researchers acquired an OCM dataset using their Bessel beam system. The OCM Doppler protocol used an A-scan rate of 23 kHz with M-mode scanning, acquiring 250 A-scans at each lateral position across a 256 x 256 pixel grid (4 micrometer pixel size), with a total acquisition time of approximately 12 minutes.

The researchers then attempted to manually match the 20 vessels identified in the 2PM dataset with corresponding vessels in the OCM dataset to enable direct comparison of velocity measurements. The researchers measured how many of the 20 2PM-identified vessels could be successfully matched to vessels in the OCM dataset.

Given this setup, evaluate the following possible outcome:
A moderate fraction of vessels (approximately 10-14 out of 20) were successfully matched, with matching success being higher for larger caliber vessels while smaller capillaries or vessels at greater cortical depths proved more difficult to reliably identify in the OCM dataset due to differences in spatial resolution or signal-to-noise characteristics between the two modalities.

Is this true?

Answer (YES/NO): NO